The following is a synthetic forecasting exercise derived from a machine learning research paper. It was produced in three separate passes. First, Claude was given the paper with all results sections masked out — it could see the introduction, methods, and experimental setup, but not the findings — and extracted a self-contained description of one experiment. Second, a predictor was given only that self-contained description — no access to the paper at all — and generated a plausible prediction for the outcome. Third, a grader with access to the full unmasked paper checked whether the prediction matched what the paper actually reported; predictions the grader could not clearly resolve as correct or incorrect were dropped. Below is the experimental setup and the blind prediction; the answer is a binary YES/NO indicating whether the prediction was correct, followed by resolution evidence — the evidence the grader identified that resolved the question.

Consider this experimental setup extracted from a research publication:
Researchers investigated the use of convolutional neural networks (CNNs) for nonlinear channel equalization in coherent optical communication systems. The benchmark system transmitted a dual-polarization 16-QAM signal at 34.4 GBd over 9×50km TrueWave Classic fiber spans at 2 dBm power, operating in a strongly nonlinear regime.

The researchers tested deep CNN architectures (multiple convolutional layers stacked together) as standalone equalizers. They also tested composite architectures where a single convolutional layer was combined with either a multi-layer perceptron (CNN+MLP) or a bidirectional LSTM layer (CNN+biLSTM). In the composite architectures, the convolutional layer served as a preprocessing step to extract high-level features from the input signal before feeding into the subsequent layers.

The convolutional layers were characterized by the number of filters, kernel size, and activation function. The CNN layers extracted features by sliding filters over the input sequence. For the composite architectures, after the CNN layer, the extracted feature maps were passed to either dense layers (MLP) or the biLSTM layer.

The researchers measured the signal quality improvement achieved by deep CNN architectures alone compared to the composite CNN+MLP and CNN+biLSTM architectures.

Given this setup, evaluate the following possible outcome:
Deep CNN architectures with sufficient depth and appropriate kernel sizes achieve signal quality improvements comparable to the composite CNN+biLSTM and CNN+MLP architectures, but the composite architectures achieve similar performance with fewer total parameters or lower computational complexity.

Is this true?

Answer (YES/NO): NO